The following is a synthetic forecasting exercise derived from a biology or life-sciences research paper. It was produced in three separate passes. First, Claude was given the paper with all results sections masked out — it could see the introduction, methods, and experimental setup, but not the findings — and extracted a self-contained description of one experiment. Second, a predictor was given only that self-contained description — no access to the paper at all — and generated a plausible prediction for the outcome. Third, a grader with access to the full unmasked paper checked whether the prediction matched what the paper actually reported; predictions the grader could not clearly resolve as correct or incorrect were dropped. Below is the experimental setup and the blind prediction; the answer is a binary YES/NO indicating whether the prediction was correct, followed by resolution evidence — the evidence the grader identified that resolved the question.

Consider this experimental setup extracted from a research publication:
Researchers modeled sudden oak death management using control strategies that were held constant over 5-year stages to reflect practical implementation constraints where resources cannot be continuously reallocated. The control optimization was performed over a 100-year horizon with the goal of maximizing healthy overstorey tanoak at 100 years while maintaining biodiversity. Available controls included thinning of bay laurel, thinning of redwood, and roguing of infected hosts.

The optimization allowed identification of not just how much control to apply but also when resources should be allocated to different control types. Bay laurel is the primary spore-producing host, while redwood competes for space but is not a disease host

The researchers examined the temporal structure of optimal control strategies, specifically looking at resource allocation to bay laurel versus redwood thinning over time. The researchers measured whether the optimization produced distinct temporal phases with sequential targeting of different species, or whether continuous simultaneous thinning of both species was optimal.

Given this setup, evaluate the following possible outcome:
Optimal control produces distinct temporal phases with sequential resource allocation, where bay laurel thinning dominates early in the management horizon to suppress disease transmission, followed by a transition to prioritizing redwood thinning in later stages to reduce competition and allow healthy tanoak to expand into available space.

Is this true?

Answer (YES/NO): YES